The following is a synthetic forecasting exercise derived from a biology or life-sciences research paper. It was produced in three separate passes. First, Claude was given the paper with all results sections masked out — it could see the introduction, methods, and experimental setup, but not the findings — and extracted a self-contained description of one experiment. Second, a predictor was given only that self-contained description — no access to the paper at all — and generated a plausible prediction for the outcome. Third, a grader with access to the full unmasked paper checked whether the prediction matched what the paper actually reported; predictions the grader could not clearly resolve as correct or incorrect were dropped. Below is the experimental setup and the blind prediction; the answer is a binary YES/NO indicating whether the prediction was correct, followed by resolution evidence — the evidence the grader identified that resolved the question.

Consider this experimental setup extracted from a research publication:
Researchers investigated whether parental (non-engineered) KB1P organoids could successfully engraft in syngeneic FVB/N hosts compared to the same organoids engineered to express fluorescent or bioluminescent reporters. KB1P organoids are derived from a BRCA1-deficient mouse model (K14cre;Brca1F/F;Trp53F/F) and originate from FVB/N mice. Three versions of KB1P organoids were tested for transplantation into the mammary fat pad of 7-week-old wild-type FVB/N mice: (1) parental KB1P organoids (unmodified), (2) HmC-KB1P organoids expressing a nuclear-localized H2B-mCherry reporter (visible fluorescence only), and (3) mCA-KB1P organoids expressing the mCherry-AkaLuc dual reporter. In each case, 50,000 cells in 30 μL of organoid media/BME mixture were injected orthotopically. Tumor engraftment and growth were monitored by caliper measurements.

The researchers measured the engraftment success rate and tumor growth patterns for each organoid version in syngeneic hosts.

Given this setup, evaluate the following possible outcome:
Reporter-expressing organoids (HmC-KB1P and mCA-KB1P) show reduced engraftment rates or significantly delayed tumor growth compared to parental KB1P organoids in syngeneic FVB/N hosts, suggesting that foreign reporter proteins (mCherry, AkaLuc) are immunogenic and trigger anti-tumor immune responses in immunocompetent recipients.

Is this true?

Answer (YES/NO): NO